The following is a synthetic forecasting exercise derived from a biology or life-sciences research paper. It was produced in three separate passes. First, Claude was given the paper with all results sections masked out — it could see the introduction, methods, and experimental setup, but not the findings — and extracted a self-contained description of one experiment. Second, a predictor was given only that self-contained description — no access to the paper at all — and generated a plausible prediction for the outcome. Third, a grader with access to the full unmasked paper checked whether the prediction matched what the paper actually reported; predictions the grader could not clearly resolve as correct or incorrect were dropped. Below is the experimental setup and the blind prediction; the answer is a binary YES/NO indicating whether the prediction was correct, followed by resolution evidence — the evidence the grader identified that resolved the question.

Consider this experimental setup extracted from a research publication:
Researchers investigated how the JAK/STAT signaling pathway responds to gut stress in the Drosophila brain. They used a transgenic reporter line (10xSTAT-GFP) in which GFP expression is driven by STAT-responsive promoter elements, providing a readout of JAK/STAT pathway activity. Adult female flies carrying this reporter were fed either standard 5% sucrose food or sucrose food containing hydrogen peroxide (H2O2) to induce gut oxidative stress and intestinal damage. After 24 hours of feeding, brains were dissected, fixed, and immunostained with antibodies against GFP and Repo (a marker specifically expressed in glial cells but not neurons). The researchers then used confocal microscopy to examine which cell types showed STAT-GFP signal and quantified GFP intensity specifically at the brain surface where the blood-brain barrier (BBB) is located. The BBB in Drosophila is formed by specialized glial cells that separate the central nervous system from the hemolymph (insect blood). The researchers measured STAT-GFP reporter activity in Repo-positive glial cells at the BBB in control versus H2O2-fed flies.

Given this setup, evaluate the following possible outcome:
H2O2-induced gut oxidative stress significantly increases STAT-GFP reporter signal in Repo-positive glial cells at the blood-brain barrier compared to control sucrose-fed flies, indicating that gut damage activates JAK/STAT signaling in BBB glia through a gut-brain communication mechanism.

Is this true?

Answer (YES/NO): YES